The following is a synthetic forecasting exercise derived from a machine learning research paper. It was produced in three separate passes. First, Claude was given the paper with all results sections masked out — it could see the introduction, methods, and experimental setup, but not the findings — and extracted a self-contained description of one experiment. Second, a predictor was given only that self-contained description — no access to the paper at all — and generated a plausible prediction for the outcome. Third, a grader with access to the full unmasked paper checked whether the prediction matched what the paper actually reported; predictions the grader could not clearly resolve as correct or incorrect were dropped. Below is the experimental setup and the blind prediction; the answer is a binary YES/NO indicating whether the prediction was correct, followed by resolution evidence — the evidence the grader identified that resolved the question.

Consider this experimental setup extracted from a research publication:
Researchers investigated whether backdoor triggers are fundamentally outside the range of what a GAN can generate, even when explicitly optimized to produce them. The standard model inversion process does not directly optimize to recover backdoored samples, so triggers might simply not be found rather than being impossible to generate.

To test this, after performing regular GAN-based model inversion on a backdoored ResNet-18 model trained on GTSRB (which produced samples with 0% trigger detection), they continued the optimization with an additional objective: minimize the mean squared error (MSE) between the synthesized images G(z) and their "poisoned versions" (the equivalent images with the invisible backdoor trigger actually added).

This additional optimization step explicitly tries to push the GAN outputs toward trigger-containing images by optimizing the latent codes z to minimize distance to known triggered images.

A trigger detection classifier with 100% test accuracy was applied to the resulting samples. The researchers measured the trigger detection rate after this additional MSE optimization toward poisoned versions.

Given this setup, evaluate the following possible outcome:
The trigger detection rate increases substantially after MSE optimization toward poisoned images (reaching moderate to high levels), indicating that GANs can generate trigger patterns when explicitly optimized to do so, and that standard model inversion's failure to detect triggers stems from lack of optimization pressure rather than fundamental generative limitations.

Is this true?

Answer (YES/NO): NO